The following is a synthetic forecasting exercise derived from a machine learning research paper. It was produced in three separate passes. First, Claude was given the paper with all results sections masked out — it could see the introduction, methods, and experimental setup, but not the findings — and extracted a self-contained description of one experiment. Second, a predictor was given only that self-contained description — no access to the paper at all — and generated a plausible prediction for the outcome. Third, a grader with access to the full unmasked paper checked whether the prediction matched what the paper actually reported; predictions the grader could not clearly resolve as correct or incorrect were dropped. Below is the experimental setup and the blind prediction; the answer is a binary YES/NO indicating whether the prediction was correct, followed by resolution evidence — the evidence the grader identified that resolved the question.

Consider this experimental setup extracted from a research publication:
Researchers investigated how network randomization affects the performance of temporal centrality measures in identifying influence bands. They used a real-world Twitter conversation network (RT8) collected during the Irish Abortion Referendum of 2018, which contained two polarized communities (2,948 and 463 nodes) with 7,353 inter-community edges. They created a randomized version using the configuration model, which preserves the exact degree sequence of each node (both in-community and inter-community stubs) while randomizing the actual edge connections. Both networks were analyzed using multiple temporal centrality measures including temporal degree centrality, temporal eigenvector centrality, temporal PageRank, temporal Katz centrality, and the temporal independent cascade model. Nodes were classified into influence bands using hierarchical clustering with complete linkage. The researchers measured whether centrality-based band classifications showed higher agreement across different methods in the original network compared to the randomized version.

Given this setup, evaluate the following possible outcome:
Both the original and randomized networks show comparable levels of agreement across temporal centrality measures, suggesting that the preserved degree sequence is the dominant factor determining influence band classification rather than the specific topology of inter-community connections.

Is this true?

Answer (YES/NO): NO